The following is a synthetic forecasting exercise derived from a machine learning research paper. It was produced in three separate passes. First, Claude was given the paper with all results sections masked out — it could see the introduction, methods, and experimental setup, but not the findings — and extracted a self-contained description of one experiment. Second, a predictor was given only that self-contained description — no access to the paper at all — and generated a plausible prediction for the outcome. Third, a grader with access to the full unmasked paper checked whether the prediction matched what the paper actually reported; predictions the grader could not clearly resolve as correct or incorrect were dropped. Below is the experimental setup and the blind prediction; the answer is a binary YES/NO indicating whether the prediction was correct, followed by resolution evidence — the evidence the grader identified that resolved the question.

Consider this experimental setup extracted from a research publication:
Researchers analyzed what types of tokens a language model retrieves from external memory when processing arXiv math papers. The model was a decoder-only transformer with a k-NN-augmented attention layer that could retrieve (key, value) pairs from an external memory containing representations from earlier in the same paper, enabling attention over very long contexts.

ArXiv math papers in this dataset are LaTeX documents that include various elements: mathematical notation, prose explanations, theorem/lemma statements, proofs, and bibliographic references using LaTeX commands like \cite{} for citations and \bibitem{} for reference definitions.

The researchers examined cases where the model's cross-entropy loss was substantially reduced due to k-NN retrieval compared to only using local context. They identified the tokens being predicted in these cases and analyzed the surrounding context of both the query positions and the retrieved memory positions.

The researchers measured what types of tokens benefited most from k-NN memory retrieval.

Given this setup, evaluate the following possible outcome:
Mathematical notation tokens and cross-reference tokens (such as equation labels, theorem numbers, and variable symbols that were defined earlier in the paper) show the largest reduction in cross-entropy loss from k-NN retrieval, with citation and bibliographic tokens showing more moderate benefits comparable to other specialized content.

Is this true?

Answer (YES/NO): NO